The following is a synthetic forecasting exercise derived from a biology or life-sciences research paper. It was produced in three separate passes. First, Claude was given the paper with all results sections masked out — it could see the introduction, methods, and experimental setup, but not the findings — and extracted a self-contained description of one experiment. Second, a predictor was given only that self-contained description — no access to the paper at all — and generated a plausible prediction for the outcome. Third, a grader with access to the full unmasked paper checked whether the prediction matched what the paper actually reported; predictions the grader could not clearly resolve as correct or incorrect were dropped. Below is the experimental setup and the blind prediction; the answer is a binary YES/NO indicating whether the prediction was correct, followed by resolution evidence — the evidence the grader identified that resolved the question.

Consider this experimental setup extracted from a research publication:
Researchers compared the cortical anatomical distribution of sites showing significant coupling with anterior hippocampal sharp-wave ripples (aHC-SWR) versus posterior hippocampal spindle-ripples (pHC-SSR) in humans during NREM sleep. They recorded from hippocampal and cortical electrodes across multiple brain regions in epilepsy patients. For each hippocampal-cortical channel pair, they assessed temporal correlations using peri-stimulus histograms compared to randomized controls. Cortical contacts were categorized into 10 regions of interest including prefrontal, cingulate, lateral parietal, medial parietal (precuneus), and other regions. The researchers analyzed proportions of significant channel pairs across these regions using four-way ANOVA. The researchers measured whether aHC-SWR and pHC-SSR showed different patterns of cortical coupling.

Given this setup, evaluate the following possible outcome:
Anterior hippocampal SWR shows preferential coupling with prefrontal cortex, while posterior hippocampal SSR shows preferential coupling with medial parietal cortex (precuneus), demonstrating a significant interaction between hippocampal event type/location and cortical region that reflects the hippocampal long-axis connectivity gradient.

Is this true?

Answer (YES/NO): NO